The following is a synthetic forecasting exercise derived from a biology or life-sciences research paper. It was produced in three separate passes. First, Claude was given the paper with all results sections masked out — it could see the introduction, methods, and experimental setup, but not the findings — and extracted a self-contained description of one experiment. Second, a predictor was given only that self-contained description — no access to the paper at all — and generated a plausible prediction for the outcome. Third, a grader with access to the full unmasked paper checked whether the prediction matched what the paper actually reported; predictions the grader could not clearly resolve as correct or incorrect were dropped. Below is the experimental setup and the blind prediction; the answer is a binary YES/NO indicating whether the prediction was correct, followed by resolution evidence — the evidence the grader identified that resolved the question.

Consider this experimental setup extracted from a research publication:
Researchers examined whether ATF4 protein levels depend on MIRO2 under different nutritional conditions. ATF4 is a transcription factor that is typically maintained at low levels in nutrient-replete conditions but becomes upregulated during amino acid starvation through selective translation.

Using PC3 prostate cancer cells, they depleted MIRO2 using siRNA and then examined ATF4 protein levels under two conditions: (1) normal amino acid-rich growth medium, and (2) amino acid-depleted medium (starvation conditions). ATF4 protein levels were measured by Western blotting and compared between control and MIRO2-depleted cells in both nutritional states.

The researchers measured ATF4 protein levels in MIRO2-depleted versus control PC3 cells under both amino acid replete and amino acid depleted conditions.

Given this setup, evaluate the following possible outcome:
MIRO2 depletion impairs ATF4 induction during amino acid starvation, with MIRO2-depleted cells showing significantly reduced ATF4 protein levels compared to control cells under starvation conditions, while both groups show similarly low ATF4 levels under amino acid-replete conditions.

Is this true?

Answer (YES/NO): NO